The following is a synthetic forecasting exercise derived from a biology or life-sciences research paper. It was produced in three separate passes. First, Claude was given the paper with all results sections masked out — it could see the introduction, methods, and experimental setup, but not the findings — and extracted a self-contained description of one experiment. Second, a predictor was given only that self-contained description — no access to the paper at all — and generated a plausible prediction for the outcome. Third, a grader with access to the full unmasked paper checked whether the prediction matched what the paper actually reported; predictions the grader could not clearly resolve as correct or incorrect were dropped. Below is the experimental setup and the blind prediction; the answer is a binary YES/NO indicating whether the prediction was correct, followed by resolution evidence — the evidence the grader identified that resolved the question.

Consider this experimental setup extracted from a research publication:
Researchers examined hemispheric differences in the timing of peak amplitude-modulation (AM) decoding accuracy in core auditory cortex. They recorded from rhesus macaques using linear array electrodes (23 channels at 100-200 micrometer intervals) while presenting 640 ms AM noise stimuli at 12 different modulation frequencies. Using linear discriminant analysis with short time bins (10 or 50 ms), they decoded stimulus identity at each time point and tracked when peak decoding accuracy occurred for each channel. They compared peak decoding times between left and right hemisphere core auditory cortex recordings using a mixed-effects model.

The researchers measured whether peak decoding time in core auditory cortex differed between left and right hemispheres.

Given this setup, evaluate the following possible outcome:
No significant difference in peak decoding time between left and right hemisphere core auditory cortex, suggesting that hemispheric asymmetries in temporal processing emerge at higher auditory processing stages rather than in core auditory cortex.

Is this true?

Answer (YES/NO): NO